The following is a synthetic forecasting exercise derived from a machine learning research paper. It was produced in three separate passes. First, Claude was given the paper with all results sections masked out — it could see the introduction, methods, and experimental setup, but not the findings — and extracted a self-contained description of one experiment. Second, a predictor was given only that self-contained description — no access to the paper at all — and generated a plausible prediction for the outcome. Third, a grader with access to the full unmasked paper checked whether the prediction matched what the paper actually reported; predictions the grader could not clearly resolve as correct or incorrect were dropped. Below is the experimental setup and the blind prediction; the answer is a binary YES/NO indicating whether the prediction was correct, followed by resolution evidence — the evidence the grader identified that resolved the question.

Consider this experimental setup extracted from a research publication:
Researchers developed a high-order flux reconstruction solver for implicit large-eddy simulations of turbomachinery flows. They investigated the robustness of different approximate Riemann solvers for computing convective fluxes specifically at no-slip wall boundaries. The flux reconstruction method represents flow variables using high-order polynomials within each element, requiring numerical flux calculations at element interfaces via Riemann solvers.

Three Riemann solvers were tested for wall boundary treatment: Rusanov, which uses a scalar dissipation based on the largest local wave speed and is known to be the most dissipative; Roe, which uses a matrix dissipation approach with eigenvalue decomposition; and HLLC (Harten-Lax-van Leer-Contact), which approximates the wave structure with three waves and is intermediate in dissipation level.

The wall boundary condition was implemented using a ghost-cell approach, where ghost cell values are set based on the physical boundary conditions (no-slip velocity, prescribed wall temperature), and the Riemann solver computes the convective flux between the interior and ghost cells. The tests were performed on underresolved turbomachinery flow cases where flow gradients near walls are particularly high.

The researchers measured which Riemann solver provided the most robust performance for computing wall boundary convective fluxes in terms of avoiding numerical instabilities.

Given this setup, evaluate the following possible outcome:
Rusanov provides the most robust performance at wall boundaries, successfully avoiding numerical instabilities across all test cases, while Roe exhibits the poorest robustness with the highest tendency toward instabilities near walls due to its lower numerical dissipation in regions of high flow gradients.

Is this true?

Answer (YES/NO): NO